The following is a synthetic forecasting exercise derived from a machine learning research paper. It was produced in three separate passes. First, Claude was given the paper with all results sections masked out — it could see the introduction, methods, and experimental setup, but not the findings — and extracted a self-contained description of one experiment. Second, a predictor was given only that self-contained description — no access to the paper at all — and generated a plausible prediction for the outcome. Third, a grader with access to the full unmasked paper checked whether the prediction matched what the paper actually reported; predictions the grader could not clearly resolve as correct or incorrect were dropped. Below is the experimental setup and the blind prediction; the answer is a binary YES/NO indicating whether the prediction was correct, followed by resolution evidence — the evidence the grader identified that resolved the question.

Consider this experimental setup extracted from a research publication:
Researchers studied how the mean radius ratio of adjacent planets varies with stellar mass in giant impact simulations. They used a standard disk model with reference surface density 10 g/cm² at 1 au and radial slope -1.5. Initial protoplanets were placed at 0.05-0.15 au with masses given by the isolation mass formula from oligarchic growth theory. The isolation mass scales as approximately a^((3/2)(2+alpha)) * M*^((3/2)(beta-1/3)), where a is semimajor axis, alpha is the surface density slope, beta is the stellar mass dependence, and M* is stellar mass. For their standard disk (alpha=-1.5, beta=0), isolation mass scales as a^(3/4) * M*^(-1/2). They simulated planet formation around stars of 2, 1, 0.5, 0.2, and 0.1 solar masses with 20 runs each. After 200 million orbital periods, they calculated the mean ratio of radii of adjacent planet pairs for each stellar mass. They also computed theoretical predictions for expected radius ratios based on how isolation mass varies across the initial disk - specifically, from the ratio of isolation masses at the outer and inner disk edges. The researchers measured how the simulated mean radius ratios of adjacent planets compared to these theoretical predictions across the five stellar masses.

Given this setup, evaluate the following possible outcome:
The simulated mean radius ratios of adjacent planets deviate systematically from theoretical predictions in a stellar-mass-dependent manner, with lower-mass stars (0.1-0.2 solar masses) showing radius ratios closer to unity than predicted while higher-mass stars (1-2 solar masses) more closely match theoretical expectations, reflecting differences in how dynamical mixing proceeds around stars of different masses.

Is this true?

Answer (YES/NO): NO